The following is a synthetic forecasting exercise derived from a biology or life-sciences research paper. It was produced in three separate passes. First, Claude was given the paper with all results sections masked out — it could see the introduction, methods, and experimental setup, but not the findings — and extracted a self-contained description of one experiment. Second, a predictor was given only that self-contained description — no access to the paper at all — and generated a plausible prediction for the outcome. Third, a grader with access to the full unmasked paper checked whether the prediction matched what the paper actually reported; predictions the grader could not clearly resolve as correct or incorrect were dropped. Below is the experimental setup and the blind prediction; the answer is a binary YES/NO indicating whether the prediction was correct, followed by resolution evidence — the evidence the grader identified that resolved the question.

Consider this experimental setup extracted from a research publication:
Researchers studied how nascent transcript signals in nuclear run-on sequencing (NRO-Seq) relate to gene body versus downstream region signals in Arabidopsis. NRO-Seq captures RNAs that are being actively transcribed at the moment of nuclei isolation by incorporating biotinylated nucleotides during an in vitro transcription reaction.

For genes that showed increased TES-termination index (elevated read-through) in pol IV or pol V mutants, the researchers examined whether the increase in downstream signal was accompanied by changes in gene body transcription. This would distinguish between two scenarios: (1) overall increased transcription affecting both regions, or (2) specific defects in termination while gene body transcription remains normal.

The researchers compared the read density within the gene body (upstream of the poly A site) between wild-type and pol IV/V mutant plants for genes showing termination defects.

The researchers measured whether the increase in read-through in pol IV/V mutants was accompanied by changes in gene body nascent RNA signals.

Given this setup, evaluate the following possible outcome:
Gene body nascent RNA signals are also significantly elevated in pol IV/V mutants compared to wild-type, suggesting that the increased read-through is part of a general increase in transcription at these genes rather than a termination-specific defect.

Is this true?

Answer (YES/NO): NO